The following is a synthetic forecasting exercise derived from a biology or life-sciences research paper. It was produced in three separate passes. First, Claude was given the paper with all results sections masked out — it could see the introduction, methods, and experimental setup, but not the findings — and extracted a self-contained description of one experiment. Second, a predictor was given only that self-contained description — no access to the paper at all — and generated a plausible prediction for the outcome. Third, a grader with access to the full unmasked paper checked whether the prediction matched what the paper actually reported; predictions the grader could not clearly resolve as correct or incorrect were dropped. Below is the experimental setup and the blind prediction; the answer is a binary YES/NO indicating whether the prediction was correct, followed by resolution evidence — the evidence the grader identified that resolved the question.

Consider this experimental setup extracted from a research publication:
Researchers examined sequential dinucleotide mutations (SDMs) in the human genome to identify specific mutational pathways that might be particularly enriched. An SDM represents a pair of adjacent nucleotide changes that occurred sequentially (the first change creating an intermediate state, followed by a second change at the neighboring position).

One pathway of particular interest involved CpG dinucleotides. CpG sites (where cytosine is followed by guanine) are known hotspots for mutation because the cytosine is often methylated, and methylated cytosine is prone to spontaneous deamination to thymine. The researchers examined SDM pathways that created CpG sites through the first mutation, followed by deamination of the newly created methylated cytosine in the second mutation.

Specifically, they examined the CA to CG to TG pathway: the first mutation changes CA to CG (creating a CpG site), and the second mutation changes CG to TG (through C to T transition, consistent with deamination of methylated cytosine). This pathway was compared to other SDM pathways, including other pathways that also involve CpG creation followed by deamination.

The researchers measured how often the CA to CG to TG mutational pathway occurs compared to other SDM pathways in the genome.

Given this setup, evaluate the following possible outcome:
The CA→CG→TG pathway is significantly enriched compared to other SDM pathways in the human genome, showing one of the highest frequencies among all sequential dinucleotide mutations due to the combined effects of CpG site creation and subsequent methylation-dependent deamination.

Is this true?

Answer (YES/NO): NO